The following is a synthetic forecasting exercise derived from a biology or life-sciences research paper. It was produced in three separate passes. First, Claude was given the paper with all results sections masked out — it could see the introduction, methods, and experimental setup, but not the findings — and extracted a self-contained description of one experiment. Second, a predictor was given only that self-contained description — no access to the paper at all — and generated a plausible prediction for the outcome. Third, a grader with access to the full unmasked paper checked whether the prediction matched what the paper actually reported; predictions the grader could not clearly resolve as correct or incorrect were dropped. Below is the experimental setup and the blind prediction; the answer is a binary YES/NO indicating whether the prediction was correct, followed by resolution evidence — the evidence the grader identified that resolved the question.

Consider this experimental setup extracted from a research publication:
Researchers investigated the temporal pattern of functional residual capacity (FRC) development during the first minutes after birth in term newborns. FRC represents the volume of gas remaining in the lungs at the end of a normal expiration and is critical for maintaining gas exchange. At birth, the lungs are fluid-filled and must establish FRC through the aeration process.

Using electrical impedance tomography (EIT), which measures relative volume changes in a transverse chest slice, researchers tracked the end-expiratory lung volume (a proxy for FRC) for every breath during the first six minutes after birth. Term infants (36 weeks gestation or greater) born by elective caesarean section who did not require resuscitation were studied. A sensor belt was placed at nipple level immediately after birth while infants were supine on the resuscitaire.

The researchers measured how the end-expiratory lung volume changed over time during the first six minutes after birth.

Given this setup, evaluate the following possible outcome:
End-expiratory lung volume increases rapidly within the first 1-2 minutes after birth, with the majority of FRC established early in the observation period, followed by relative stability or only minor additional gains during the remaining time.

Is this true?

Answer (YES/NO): YES